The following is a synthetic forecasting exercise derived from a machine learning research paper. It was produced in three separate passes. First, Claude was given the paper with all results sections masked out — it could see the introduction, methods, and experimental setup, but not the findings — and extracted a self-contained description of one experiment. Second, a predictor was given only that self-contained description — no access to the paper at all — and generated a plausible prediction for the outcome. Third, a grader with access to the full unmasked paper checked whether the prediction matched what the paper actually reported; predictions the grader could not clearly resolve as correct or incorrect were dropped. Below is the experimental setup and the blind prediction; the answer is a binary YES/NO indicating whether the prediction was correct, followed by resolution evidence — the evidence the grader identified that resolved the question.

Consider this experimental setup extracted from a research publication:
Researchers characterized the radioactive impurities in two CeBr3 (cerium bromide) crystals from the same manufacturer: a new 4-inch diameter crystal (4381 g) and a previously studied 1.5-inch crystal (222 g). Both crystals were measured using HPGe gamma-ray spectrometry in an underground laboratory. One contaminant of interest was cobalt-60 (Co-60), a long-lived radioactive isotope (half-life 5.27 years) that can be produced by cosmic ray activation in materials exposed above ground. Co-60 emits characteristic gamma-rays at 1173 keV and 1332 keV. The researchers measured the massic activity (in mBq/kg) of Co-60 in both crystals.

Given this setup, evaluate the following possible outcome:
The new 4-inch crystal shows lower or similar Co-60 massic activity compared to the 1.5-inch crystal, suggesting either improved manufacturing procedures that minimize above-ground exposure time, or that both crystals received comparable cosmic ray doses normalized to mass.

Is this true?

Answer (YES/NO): YES